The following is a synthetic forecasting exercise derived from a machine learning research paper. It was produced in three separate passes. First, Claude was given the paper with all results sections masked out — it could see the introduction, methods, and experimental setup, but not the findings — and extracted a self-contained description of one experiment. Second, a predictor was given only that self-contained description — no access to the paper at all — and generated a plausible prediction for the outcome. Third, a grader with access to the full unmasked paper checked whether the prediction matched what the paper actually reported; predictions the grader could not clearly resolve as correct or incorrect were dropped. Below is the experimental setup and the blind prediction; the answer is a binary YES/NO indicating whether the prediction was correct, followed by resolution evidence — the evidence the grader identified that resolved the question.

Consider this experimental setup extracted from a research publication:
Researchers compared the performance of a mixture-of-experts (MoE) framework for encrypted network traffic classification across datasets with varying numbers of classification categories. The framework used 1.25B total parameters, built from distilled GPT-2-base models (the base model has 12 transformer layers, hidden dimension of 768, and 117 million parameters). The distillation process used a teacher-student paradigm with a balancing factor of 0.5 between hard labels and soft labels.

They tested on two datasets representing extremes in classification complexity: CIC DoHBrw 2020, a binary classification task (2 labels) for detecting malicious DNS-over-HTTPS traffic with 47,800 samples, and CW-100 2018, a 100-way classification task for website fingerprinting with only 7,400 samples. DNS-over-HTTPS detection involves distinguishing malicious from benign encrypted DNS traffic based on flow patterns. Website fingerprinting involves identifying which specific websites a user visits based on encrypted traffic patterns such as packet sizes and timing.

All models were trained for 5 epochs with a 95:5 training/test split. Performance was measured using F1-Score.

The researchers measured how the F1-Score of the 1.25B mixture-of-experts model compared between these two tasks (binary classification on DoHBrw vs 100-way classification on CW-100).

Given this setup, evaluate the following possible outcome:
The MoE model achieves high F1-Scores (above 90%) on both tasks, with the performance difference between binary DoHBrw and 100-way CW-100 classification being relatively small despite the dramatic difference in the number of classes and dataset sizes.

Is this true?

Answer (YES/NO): NO